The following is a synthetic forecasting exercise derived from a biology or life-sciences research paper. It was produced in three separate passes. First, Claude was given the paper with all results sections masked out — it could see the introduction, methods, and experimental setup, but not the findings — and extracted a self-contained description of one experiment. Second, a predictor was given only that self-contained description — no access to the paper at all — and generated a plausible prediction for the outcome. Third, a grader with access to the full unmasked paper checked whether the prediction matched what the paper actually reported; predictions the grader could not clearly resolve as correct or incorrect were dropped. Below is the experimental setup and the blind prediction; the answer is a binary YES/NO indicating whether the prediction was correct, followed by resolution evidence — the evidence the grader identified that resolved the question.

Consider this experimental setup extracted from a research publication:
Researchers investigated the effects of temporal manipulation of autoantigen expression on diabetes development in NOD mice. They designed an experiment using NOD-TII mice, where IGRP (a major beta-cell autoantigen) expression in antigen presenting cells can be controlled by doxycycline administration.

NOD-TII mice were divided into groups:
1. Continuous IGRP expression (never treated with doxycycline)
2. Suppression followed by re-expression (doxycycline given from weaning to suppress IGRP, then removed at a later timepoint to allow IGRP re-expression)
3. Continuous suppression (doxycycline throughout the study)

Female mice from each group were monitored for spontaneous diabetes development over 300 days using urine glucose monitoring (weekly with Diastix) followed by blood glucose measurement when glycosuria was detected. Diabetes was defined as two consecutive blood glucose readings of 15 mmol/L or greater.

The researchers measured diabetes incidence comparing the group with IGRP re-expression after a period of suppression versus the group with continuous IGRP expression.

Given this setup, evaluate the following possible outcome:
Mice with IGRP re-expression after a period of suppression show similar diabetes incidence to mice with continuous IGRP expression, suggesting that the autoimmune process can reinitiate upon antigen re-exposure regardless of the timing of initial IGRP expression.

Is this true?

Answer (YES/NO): NO